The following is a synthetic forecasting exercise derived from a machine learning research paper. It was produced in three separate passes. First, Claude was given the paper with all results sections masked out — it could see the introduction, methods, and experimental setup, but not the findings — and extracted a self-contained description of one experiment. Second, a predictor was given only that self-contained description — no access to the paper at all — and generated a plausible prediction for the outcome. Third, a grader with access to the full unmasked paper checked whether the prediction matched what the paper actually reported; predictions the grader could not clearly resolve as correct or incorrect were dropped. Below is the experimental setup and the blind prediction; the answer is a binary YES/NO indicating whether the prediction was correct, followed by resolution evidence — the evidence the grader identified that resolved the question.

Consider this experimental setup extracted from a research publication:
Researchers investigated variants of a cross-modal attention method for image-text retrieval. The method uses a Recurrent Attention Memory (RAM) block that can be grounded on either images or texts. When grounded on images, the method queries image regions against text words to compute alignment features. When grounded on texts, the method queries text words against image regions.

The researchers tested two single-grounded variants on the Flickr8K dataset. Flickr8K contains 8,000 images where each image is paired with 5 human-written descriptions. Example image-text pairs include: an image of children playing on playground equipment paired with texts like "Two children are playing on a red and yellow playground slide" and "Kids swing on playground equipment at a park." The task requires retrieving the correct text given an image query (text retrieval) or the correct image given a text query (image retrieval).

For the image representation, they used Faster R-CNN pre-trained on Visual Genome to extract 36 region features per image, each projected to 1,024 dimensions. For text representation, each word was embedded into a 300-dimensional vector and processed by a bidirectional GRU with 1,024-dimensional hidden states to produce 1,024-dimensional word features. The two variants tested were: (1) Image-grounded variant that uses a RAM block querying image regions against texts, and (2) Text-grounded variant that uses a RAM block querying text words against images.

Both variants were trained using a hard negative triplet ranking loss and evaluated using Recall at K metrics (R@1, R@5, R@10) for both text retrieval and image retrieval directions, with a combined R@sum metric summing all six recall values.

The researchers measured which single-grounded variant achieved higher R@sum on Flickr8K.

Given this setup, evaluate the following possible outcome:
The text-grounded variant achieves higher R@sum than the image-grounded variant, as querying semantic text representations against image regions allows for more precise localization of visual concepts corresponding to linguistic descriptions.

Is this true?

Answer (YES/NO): YES